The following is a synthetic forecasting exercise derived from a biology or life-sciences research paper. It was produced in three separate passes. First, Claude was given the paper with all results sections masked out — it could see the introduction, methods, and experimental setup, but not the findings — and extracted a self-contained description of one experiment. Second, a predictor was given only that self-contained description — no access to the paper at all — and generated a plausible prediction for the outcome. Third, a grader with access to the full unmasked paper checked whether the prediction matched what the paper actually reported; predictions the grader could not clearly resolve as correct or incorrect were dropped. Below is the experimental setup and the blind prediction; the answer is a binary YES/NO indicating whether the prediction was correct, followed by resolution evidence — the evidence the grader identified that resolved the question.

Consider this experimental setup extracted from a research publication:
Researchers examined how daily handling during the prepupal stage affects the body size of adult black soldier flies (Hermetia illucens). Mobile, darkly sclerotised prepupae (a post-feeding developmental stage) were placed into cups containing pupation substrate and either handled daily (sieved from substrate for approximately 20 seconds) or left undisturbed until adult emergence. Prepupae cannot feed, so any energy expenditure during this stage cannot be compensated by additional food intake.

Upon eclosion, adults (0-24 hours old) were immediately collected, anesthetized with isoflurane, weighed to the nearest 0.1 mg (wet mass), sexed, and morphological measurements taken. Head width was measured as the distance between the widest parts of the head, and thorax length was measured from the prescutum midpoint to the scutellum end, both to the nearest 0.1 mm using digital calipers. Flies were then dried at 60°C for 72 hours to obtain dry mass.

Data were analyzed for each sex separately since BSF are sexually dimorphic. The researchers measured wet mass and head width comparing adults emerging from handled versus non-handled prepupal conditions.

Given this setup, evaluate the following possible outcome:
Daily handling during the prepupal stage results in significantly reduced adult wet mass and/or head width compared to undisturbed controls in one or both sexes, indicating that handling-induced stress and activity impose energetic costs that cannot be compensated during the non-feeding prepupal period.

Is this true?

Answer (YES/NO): YES